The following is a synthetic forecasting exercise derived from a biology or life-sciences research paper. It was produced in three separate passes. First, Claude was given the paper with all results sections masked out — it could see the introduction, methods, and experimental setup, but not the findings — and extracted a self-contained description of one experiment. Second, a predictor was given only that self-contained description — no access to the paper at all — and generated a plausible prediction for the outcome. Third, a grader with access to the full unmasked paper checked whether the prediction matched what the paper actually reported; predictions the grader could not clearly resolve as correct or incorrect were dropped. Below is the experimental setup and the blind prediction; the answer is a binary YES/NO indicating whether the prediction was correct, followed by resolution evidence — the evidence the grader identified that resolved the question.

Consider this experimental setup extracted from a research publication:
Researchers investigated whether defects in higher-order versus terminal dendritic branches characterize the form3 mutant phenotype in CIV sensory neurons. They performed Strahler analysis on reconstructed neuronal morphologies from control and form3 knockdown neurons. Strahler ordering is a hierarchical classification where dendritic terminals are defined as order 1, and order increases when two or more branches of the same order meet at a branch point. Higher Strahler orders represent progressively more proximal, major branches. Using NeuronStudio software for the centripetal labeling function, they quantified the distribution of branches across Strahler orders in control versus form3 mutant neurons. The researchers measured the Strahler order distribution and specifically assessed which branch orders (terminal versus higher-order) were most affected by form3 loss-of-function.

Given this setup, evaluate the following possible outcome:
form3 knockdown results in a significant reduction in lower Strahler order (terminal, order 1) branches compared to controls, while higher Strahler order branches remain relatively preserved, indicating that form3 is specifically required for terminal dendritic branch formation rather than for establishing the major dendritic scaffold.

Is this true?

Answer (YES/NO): NO